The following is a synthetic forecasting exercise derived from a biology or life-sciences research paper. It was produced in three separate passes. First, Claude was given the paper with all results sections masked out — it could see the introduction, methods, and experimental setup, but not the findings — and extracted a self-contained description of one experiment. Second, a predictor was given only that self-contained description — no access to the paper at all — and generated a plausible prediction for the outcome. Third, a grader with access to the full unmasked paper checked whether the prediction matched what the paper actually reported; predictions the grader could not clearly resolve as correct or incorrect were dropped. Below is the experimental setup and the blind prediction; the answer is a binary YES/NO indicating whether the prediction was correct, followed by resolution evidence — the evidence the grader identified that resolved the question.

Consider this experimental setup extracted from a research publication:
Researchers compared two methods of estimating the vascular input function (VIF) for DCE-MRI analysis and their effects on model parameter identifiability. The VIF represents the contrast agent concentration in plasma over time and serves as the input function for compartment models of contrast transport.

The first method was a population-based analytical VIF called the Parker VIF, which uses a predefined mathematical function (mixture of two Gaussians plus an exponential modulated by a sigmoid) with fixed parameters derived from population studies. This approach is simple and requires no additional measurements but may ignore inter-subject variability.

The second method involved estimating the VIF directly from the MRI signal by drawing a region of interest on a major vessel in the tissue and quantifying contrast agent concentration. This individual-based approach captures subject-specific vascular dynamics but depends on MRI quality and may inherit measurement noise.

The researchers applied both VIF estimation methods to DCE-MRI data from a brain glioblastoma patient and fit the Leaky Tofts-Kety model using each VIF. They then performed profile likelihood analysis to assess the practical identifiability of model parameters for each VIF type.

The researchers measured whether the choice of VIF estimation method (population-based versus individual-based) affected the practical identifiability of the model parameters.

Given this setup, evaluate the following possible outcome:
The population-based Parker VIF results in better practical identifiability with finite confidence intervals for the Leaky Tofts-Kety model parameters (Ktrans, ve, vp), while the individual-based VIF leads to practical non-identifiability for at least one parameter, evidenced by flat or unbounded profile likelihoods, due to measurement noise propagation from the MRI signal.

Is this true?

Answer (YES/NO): YES